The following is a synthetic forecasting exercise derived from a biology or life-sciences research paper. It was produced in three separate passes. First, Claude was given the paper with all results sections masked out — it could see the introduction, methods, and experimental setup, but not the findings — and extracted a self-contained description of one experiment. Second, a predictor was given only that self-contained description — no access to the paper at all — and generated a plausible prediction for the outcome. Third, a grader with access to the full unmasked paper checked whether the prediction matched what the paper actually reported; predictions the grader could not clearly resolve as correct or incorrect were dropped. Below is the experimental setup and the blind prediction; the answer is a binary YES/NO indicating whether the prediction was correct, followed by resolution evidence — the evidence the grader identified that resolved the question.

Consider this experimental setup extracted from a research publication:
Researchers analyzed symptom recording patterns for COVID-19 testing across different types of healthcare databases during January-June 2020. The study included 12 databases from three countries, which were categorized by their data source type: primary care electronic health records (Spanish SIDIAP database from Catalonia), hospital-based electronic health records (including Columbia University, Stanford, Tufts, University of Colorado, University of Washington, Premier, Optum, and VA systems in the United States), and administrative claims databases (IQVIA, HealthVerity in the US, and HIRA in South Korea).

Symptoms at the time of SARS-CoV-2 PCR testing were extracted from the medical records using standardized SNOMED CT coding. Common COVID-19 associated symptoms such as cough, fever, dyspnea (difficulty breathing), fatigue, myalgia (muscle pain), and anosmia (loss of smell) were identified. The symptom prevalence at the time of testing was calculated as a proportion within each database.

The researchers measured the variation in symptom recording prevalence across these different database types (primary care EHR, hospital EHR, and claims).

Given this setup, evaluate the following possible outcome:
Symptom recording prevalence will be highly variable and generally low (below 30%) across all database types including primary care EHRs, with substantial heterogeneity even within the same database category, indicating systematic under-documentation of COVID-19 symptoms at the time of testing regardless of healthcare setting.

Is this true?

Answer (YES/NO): YES